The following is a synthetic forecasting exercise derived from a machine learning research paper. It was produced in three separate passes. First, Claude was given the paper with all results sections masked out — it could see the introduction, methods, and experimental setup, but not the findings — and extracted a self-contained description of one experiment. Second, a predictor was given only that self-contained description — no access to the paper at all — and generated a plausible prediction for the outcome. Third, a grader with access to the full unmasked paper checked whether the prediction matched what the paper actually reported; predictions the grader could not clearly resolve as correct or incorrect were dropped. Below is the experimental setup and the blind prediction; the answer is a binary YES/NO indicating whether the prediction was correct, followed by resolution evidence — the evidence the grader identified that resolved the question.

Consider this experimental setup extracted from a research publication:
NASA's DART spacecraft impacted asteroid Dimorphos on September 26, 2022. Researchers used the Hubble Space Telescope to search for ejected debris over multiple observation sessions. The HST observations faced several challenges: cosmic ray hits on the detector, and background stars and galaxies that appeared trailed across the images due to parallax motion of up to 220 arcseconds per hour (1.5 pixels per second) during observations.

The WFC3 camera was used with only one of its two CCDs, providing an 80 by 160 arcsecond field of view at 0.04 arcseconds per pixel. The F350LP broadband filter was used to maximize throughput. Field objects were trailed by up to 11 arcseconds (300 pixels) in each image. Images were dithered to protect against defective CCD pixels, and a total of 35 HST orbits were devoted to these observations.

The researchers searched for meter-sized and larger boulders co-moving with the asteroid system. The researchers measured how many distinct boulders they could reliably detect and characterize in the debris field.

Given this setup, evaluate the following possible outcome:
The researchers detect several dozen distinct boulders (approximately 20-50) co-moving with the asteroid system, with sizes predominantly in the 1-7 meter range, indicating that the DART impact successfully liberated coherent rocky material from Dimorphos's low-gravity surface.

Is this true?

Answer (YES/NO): YES